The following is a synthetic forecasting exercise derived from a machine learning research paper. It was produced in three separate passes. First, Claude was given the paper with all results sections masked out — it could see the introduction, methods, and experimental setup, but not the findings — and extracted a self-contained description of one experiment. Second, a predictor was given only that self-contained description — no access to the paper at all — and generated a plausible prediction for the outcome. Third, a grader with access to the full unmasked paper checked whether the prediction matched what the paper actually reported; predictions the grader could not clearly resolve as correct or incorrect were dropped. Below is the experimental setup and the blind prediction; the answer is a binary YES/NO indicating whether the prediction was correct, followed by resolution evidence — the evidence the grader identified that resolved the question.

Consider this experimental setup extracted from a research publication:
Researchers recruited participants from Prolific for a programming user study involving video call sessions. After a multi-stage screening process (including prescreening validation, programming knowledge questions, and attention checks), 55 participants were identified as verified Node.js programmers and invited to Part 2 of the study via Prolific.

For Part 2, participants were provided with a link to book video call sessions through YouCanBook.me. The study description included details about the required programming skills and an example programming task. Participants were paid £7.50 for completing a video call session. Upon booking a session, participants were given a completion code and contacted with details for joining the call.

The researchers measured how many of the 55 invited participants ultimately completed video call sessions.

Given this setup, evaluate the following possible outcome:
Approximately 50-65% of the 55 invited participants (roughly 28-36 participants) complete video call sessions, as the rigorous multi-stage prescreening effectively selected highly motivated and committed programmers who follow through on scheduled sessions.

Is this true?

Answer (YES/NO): NO